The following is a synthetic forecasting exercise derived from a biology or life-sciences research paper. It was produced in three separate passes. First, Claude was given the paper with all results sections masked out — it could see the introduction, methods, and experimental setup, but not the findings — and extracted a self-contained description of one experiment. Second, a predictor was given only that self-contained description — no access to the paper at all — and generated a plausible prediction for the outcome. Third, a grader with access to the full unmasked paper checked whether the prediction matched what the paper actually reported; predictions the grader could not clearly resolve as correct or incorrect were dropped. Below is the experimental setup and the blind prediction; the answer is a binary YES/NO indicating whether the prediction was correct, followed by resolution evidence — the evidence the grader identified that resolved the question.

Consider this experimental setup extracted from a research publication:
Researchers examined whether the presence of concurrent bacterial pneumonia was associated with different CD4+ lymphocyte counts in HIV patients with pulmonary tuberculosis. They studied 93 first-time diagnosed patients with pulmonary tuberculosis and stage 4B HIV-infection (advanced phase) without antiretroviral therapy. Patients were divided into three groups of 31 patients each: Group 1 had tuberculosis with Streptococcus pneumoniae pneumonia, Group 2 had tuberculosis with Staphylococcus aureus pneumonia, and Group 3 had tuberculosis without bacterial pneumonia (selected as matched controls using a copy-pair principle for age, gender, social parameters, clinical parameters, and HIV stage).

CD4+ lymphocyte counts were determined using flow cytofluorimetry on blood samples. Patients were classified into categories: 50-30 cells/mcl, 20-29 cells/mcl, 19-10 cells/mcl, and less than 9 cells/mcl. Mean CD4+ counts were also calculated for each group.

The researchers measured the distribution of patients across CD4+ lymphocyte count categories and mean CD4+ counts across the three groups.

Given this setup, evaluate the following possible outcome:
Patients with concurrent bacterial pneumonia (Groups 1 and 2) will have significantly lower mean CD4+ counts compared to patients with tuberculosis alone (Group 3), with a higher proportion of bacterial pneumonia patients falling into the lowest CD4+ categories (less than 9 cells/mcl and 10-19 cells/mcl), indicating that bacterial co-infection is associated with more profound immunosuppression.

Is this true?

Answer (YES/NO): NO